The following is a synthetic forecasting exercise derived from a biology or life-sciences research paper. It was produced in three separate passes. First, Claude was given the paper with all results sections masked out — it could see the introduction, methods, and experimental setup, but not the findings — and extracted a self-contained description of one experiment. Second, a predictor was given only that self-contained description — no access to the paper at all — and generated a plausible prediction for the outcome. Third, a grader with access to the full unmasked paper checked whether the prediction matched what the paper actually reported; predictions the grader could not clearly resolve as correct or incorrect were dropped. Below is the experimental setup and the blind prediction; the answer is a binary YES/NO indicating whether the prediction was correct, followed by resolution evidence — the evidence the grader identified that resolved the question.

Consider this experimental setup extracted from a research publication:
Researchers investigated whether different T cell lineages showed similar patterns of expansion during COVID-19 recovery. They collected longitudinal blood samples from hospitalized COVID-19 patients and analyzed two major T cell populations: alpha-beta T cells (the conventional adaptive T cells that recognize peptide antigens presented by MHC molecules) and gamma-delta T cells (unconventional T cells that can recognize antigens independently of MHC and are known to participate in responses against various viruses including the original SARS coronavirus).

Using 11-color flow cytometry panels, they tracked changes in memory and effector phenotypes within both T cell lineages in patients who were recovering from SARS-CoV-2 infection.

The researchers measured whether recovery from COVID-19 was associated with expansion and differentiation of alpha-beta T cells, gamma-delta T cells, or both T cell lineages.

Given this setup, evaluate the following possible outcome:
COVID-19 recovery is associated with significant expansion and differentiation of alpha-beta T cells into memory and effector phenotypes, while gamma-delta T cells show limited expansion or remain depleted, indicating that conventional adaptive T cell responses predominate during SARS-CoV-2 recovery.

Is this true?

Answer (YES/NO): YES